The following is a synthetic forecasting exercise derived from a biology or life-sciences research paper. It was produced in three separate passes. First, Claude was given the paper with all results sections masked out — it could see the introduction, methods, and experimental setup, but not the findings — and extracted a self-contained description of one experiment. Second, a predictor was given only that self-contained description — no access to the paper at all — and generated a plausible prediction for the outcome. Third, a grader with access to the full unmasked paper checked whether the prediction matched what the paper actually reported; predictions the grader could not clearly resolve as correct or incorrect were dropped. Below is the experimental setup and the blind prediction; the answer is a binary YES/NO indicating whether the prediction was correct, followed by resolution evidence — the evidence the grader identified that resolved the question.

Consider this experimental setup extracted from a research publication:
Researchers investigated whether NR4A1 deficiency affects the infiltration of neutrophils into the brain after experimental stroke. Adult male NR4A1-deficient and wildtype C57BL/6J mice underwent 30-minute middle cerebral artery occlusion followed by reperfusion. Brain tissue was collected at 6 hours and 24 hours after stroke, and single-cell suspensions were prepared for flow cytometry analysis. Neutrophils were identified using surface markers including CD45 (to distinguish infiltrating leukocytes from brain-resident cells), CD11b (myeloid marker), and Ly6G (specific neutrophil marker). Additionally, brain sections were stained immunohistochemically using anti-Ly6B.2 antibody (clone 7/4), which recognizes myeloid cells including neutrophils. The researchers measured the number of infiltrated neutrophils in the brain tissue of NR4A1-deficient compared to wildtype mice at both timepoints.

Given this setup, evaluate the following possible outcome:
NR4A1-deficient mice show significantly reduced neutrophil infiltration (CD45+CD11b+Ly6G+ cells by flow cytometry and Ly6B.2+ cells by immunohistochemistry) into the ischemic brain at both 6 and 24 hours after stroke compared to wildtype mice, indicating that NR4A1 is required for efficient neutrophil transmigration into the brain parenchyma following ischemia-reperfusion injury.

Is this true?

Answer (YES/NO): NO